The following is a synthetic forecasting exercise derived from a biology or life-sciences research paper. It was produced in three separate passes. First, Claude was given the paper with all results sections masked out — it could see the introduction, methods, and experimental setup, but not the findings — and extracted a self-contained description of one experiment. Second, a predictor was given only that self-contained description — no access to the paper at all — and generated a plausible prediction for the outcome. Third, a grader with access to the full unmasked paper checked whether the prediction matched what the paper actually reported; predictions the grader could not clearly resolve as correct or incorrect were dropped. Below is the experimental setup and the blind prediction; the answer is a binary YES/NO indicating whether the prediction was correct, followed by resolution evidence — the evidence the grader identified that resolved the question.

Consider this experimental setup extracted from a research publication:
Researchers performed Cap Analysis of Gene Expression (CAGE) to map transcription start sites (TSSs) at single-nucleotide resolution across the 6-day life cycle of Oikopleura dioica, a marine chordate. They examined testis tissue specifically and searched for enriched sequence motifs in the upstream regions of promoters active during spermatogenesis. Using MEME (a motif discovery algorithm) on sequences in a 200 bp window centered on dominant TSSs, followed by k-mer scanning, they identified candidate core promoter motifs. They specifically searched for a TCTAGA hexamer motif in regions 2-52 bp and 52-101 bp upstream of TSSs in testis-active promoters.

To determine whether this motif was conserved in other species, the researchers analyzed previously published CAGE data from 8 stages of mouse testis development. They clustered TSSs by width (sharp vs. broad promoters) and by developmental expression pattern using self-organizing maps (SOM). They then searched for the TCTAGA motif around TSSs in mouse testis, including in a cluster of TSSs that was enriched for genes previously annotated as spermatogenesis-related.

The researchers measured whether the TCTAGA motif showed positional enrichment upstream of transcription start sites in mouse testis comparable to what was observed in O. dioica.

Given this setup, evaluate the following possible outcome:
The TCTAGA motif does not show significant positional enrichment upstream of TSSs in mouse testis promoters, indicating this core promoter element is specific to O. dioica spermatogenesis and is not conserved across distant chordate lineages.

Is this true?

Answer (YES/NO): YES